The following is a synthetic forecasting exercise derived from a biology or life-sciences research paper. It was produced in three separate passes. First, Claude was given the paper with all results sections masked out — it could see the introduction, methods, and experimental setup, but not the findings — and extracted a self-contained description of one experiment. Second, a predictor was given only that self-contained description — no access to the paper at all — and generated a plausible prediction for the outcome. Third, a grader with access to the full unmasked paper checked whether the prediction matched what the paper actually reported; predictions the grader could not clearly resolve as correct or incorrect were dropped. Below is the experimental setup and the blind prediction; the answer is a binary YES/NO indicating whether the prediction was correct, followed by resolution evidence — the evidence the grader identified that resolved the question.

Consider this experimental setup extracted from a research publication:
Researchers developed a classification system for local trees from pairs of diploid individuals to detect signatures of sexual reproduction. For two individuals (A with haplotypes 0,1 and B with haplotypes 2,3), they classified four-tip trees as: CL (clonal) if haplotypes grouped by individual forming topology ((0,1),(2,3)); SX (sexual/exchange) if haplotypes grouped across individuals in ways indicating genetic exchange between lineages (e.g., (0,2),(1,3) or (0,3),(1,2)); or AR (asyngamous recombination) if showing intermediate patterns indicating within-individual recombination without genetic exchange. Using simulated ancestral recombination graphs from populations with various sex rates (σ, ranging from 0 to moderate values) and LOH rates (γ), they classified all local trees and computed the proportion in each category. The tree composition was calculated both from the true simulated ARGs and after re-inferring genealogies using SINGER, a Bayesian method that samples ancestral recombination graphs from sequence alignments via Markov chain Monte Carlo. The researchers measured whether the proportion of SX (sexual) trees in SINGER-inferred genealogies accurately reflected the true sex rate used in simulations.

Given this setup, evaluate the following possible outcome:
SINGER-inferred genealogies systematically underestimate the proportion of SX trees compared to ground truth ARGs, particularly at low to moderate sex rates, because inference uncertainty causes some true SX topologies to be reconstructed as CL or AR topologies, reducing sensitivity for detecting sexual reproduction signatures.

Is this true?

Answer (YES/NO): NO